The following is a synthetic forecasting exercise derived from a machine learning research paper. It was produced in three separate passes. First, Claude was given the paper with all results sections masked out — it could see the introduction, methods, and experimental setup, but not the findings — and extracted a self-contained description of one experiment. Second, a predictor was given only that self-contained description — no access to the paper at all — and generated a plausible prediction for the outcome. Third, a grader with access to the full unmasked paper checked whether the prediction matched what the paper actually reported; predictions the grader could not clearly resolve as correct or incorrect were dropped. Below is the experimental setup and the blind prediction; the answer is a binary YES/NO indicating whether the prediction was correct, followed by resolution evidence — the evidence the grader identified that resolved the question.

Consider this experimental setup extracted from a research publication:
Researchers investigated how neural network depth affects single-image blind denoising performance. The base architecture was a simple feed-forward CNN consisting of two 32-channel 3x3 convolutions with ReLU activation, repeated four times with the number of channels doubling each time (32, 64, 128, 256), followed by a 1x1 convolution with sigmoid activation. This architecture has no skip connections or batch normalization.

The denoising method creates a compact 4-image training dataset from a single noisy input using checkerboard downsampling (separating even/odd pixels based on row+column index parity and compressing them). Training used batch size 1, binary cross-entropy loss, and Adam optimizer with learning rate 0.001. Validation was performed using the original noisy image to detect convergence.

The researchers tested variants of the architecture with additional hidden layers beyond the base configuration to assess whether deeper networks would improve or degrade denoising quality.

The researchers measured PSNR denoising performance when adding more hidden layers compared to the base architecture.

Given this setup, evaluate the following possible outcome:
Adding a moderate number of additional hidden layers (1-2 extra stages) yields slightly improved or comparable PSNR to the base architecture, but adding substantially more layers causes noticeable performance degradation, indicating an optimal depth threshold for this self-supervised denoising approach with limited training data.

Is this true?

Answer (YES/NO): NO